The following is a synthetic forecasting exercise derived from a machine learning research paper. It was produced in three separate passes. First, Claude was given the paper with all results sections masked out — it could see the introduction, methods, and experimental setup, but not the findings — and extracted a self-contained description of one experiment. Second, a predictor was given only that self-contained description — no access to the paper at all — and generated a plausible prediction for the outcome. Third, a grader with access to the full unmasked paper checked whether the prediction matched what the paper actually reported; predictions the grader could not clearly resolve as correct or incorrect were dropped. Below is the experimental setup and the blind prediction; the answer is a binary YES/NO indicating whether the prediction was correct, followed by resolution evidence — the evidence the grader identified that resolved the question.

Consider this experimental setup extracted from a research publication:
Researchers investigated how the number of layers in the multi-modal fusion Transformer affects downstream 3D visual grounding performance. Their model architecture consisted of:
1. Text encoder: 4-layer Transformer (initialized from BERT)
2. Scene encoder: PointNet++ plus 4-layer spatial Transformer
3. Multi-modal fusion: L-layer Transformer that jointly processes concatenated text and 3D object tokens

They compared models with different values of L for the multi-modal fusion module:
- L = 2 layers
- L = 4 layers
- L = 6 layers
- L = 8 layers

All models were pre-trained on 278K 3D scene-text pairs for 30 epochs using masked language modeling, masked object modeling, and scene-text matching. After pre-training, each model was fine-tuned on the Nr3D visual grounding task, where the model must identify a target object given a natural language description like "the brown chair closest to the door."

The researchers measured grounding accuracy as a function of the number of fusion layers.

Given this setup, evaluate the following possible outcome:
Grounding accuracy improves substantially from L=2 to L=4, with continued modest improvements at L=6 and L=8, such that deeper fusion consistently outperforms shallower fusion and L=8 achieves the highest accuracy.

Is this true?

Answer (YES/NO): NO